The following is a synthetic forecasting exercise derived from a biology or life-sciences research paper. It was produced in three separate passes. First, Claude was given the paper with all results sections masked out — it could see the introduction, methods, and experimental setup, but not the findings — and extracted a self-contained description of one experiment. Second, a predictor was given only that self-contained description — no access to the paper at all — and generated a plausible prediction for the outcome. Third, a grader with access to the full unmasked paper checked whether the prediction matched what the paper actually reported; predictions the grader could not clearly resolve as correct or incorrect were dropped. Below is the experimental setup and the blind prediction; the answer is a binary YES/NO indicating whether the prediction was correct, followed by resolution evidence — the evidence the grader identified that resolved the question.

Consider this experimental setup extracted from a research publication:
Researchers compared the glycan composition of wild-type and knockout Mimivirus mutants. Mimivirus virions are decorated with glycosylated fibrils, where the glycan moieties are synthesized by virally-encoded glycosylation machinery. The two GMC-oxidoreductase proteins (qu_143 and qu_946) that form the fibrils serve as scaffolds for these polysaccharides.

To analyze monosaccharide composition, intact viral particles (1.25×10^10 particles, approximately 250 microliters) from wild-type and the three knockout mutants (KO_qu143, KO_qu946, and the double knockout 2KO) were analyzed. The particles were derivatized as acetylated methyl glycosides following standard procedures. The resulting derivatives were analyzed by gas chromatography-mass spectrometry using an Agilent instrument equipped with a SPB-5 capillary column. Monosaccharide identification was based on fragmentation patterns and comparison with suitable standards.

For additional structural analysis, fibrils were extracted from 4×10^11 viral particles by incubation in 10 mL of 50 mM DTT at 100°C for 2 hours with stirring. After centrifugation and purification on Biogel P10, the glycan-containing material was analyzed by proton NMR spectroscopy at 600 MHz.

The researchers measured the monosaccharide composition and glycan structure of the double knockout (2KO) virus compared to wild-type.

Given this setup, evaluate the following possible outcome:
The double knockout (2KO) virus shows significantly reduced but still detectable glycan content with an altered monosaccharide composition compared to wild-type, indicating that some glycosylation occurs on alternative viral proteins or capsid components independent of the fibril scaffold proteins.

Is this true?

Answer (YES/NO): NO